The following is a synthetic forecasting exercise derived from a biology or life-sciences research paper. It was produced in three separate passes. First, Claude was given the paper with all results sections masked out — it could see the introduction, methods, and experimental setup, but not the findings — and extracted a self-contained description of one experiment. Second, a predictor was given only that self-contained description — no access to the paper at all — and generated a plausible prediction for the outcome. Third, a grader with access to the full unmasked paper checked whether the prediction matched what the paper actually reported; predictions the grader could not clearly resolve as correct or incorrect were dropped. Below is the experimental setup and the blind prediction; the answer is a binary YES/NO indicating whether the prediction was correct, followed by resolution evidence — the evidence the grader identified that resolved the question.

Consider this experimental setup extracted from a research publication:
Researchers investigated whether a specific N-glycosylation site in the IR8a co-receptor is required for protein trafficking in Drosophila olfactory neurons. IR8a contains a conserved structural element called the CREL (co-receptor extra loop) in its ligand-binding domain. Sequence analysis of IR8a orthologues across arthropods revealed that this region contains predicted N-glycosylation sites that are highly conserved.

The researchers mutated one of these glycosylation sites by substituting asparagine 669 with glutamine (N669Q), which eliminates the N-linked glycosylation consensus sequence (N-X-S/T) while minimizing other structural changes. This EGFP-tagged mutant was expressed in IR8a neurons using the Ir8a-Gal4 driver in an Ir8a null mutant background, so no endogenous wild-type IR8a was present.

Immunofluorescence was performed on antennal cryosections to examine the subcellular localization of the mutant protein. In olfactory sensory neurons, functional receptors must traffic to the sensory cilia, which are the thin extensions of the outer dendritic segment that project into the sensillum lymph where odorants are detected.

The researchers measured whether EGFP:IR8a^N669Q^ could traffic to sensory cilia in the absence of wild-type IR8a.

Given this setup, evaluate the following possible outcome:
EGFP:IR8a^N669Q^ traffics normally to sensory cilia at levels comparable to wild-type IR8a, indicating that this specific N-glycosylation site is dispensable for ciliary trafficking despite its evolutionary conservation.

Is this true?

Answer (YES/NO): NO